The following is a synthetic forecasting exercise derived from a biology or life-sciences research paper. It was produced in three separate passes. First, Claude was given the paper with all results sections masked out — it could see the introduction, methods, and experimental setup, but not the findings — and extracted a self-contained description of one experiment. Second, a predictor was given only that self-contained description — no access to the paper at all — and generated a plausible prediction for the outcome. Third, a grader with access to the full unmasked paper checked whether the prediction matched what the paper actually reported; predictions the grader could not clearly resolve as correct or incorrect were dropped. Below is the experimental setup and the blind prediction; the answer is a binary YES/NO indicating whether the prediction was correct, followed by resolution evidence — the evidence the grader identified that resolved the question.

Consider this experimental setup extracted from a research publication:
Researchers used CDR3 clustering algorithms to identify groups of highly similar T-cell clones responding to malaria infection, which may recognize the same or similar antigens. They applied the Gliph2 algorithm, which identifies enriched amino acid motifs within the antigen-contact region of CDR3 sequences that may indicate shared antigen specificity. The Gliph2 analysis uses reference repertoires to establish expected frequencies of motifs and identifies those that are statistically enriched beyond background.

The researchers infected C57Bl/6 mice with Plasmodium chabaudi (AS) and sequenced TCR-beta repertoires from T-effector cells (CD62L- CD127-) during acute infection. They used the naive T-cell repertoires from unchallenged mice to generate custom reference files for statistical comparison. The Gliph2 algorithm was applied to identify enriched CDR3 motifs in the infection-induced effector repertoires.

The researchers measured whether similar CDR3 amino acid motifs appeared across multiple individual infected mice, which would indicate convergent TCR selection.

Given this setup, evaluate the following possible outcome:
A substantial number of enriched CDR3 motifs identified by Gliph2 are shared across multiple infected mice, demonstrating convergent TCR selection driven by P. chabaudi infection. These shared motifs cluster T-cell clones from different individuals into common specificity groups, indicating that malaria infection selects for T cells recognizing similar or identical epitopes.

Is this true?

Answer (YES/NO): NO